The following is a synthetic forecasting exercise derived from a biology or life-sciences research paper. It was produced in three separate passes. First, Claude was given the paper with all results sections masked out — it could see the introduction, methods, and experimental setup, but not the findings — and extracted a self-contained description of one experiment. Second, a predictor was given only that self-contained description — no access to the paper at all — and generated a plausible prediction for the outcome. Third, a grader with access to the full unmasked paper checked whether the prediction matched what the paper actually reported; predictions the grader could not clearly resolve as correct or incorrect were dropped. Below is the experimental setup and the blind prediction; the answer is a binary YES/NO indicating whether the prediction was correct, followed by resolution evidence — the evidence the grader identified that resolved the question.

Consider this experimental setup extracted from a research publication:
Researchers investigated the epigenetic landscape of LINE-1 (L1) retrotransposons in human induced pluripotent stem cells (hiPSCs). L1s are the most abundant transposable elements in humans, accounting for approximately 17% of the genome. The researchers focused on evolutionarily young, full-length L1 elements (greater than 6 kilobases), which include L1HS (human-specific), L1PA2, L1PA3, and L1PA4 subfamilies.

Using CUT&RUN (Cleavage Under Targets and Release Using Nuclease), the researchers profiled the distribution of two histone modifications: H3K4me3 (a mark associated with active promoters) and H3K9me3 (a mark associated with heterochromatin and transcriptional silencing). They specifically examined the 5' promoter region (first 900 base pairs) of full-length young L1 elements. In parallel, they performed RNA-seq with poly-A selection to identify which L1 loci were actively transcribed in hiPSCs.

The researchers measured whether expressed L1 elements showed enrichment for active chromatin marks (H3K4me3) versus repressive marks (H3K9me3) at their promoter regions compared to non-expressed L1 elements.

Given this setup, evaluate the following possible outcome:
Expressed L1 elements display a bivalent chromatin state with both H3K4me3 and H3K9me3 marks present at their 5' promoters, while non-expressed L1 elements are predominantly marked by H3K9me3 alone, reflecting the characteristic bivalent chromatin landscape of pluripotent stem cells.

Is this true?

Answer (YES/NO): NO